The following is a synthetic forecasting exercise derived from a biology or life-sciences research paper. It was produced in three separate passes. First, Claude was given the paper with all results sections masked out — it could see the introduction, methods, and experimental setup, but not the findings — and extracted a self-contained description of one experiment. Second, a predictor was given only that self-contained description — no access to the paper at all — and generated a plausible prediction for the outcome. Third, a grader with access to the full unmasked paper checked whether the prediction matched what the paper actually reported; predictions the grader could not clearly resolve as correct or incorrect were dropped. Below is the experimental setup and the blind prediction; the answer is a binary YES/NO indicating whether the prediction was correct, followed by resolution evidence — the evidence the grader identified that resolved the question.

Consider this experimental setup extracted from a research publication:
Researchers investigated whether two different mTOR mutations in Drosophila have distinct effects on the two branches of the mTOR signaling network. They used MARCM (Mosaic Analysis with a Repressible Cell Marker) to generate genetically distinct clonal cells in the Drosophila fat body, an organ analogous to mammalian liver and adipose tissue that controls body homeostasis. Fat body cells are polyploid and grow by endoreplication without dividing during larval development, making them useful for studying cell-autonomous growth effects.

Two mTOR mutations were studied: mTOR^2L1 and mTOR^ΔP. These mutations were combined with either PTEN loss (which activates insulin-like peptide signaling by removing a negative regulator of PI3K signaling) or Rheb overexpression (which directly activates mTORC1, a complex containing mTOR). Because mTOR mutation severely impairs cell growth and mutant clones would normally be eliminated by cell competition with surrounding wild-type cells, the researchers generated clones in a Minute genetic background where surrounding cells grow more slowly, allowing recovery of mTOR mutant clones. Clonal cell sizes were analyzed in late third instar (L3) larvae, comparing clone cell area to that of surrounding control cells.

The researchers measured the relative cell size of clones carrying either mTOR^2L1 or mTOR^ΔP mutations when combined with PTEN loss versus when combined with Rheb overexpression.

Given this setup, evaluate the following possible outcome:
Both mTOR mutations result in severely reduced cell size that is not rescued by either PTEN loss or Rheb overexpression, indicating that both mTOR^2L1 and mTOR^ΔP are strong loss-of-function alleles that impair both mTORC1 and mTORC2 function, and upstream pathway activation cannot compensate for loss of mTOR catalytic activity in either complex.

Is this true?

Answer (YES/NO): NO